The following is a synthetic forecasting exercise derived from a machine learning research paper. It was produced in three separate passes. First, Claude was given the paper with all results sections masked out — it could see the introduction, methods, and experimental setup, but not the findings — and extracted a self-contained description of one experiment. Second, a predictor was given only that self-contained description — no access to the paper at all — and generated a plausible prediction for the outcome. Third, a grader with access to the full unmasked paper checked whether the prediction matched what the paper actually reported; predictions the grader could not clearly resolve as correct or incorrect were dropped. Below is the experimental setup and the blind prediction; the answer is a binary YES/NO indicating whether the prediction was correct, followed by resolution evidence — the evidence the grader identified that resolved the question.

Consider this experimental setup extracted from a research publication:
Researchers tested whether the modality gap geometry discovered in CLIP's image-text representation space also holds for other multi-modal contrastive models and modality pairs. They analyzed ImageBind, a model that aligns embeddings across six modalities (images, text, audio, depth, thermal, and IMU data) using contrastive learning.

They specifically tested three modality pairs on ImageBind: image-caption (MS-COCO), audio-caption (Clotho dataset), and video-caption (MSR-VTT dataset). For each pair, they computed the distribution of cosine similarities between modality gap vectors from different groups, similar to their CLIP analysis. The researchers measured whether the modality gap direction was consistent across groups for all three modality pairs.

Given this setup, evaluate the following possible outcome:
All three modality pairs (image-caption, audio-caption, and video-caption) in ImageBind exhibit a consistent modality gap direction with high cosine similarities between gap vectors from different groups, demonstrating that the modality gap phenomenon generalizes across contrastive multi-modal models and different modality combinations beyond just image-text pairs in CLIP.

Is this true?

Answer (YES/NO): YES